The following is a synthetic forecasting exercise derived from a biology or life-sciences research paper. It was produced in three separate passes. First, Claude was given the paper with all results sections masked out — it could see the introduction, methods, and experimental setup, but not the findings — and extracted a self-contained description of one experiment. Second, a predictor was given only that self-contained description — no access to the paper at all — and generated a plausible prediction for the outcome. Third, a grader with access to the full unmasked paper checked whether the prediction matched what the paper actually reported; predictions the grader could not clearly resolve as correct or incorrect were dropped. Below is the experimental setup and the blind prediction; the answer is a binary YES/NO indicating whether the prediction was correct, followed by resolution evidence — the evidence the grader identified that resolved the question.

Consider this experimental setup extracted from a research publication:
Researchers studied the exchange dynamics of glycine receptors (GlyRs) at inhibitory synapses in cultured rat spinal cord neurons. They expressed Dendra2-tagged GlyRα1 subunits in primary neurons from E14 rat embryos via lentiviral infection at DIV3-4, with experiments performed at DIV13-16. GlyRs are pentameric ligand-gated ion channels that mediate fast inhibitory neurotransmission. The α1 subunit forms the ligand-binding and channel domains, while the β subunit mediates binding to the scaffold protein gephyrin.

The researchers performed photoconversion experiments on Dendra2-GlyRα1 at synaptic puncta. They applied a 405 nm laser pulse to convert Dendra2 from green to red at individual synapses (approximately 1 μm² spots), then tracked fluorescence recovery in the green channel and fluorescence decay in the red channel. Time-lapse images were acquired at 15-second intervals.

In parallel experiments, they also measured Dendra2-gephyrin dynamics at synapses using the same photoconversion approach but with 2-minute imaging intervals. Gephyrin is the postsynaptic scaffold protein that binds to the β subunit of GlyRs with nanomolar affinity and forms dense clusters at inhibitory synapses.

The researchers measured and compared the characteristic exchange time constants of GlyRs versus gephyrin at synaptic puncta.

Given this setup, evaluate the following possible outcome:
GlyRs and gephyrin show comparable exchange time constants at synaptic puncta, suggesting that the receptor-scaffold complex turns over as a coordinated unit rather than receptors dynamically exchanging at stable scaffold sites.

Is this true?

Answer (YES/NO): YES